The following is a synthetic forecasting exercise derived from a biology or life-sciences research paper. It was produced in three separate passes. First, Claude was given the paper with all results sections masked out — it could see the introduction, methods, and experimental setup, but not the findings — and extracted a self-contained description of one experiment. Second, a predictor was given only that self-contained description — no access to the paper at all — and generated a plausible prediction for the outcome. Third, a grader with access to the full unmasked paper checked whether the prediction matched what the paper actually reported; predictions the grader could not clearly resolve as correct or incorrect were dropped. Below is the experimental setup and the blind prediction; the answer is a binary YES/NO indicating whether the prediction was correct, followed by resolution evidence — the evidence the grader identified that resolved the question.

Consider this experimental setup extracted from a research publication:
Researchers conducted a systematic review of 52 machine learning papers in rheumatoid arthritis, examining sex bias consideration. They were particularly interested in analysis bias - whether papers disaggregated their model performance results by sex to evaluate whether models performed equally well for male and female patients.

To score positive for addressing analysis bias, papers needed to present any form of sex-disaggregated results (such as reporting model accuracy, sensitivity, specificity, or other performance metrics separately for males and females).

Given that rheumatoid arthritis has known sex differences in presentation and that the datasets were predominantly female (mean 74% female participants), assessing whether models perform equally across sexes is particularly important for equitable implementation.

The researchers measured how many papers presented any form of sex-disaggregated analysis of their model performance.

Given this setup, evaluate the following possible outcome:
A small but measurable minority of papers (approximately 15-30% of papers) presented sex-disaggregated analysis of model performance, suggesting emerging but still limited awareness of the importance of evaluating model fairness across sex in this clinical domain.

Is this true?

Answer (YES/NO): NO